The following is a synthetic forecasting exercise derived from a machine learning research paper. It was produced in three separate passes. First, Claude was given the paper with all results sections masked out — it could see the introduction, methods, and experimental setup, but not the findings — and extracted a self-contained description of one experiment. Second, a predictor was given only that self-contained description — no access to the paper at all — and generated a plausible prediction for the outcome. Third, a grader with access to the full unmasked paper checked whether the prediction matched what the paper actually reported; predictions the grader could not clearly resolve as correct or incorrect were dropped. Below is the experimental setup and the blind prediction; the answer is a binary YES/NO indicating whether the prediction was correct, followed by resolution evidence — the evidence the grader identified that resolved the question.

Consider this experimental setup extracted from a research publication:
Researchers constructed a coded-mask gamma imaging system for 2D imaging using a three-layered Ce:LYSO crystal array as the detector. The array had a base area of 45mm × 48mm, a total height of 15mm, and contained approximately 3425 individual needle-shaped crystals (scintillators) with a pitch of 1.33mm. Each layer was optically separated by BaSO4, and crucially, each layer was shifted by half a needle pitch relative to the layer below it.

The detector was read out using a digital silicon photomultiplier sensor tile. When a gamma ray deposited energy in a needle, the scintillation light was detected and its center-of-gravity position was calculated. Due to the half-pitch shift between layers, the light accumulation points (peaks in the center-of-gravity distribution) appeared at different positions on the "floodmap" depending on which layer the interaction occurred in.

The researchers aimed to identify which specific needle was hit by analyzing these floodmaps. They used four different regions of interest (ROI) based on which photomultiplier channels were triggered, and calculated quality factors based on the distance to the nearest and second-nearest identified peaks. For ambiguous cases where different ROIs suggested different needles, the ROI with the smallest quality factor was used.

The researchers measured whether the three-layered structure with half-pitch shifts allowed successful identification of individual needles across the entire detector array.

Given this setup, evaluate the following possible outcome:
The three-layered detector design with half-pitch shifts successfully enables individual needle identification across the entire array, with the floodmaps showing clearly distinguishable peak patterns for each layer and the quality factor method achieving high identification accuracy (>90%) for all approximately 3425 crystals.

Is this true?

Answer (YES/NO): NO